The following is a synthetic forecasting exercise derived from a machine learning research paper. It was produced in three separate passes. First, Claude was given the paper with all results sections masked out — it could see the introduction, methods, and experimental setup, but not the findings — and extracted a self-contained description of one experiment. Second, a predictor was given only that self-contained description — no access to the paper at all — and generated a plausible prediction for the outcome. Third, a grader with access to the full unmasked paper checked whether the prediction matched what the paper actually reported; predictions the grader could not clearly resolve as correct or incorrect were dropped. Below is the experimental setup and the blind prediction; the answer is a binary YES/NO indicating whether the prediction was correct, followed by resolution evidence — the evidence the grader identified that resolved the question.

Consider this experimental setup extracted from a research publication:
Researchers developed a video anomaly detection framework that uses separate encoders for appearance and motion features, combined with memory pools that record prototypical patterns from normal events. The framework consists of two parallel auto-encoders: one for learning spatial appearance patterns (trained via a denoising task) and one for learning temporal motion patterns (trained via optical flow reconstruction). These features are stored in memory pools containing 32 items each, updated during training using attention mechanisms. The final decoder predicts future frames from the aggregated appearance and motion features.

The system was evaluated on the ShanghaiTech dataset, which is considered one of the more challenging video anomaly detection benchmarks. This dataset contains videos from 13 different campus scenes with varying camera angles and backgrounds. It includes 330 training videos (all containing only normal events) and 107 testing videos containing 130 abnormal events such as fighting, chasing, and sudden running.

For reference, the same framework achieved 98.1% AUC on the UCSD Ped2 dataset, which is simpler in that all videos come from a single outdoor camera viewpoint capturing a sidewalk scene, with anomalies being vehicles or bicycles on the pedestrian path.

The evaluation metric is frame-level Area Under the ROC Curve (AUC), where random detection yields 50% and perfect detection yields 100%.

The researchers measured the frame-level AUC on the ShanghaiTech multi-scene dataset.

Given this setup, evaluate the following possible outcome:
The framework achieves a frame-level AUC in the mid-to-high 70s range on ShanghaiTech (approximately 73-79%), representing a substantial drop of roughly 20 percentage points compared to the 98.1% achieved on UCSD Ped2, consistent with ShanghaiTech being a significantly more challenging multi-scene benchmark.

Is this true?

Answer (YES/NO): YES